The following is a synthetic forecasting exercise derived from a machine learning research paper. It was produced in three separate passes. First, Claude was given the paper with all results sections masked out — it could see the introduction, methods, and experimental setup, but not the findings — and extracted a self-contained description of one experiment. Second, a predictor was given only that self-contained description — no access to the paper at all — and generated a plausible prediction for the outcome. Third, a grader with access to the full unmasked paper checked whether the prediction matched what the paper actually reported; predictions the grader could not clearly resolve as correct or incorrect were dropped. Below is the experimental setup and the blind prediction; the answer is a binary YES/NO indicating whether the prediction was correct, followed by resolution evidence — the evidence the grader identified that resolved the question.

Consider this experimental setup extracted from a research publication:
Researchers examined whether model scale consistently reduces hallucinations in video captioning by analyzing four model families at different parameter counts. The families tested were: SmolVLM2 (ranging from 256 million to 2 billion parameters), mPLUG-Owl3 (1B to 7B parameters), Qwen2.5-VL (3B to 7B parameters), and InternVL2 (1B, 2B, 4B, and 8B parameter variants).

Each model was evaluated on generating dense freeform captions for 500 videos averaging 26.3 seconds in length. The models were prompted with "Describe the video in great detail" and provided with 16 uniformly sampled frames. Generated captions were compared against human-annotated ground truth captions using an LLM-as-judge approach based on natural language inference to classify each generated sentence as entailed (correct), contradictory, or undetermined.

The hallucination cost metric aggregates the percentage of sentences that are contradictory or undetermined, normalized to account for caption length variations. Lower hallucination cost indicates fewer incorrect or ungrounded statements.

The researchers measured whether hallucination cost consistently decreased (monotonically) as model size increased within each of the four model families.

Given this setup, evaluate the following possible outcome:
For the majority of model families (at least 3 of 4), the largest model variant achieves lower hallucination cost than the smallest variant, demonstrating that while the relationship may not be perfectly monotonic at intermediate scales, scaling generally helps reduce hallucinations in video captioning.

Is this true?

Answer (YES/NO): YES